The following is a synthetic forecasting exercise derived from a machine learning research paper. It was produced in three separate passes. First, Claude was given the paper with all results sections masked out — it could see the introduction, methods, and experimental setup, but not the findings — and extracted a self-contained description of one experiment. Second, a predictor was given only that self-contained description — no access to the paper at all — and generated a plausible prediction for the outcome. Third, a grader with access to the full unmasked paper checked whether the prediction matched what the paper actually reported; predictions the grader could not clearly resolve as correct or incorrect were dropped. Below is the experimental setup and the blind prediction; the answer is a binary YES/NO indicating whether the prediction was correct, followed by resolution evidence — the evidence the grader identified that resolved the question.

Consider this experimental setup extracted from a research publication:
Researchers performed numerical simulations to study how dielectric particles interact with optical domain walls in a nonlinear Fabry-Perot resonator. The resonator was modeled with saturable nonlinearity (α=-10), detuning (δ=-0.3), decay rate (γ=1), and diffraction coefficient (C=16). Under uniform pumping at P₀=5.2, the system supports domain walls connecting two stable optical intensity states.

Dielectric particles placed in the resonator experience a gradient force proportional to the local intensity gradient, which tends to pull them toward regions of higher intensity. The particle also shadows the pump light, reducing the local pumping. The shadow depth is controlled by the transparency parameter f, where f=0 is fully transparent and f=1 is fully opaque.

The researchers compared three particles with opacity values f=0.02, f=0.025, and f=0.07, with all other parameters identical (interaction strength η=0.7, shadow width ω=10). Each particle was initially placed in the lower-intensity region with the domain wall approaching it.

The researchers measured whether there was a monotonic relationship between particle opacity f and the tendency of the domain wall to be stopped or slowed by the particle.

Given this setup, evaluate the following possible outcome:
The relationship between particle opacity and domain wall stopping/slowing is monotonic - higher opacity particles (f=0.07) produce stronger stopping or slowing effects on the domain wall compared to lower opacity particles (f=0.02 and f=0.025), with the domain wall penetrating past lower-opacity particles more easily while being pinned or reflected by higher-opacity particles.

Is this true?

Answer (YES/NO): NO